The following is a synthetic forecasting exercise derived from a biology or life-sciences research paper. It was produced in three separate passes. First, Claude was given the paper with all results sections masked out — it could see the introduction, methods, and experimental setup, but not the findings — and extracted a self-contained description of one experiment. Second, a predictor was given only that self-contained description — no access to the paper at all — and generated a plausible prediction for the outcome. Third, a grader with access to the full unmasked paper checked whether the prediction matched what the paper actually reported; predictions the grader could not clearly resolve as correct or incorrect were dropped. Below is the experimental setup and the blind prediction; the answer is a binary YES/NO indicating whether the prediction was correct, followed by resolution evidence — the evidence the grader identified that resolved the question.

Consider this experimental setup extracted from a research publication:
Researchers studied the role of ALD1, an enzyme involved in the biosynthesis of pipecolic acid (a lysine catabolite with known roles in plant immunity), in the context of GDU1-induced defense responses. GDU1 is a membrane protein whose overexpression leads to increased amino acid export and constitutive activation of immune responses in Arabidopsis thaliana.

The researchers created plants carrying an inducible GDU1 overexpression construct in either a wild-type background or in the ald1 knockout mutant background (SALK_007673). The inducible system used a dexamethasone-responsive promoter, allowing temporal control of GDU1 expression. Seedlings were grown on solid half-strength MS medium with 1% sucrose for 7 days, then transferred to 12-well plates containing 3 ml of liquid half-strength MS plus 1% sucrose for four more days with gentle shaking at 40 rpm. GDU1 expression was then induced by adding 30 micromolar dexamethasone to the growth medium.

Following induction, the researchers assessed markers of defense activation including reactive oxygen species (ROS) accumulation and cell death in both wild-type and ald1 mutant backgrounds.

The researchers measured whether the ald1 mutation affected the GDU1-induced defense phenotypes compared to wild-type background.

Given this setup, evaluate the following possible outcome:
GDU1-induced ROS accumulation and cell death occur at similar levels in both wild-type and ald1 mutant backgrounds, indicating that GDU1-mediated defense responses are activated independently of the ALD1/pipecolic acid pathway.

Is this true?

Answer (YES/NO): NO